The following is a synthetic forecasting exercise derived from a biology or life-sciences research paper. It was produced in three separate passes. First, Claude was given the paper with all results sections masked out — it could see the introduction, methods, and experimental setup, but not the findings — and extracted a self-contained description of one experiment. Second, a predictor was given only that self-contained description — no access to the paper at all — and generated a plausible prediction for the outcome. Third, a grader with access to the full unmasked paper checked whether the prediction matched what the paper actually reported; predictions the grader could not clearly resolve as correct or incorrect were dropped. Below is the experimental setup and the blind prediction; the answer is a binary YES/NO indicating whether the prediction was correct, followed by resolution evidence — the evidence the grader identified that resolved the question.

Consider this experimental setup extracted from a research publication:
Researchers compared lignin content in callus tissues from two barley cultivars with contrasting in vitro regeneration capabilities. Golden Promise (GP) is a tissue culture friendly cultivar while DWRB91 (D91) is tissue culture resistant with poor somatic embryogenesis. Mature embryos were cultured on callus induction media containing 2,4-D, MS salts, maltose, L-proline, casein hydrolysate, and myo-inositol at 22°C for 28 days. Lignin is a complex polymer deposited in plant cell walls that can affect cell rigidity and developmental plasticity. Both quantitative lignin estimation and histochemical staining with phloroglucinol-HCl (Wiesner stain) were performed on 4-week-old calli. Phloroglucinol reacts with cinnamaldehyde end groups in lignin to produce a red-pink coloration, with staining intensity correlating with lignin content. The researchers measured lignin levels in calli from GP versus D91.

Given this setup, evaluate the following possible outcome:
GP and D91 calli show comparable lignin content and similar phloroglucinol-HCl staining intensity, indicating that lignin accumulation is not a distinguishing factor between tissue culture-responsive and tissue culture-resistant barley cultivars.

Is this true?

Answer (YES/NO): NO